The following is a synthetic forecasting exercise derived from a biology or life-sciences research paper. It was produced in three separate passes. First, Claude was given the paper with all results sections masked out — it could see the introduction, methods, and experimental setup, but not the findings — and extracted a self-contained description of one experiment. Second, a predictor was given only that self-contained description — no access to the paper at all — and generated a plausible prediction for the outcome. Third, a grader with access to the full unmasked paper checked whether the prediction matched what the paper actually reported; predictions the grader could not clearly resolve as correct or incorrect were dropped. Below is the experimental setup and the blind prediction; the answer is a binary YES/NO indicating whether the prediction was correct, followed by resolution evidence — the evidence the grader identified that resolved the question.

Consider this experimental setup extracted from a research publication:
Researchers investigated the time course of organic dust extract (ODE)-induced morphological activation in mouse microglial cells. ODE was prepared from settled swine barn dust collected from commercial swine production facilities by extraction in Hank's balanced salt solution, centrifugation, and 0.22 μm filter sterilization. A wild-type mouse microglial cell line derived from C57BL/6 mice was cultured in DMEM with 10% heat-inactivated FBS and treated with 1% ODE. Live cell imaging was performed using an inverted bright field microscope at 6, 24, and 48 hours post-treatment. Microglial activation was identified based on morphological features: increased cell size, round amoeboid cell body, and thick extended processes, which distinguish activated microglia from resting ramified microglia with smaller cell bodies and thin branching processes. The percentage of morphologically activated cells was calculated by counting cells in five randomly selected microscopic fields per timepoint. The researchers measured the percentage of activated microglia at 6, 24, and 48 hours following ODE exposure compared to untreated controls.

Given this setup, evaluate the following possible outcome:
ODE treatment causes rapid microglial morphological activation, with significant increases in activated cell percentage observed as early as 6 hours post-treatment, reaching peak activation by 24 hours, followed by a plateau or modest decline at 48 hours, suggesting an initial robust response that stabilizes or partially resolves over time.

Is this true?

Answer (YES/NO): NO